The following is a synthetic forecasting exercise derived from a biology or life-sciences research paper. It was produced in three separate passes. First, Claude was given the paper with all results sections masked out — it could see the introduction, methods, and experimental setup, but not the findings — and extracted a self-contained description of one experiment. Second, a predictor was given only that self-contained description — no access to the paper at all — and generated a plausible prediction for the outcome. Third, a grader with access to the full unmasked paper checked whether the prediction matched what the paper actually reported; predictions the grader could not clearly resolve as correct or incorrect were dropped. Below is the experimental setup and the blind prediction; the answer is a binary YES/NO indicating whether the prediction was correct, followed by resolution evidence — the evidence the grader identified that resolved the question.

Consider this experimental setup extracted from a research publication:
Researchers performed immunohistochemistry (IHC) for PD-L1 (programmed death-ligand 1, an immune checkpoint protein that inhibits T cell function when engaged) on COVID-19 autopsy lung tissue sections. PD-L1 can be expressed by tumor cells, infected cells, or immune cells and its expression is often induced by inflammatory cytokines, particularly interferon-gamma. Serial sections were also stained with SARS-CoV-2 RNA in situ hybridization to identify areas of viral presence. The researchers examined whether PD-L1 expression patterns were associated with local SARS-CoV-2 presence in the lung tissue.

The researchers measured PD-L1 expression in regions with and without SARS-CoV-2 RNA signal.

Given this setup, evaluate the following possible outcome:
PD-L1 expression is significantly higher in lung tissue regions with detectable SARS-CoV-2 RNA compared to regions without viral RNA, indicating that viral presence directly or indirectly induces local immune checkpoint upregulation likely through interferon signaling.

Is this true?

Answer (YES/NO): YES